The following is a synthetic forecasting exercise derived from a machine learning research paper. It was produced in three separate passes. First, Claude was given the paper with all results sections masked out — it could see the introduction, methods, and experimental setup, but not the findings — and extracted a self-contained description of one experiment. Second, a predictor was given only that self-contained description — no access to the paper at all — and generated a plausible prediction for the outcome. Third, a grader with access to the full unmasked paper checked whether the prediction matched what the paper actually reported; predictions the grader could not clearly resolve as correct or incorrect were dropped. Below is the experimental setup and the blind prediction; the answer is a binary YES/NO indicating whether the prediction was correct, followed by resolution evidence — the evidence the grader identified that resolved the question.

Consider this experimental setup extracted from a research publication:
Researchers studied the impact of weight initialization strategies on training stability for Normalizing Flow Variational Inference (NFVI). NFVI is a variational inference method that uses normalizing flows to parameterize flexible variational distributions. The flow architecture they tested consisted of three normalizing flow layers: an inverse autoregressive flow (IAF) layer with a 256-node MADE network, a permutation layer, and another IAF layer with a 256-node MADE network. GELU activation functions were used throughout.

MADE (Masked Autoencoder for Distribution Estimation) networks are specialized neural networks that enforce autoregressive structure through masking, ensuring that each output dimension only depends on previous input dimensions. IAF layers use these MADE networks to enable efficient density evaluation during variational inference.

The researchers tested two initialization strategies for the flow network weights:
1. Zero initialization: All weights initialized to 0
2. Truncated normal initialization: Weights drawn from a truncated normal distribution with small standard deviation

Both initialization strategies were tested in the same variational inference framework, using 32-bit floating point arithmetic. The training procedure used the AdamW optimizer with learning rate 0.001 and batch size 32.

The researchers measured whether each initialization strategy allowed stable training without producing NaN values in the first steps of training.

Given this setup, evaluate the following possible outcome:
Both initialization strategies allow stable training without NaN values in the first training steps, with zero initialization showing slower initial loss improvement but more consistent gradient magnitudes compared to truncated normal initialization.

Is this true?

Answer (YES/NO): NO